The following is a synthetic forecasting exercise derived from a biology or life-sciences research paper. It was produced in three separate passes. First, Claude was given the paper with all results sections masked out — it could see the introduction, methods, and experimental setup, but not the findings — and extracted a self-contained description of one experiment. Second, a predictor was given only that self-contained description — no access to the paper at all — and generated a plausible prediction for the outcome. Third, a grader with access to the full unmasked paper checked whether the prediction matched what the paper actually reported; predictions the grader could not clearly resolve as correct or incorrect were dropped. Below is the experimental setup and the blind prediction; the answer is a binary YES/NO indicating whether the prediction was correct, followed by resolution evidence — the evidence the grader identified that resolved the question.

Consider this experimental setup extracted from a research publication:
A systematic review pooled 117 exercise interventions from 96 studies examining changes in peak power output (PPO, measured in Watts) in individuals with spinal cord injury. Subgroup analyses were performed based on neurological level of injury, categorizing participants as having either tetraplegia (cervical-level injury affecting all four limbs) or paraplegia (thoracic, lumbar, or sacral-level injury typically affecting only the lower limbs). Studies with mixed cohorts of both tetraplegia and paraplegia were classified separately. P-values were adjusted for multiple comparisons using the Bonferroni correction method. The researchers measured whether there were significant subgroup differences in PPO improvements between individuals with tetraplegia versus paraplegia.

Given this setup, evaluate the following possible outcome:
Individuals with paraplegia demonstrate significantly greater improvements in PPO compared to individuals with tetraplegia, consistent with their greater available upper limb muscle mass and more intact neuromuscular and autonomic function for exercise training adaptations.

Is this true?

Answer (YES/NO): YES